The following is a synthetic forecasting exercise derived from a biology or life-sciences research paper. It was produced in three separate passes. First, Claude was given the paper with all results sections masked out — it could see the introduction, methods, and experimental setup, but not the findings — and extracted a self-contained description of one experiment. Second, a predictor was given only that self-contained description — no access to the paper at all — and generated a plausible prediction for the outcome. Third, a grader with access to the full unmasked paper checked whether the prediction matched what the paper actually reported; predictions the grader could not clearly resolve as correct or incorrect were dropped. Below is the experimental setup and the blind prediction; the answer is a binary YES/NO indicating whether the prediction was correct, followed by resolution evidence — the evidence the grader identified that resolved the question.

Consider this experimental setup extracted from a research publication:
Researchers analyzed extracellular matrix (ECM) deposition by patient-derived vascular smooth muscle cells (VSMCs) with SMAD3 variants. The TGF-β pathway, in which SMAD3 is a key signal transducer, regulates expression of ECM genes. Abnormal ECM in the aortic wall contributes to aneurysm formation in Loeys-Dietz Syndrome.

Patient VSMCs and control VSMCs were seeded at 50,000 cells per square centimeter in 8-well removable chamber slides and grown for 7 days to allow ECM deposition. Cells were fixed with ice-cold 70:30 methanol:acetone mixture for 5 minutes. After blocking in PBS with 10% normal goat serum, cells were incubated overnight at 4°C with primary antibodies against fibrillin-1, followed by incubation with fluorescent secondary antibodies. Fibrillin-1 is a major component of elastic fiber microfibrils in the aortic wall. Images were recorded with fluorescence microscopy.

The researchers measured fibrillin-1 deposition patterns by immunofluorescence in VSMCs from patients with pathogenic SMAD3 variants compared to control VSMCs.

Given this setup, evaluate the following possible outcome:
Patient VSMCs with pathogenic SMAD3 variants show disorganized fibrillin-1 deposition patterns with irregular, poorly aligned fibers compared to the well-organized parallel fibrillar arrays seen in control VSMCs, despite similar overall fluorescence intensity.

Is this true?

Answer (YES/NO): NO